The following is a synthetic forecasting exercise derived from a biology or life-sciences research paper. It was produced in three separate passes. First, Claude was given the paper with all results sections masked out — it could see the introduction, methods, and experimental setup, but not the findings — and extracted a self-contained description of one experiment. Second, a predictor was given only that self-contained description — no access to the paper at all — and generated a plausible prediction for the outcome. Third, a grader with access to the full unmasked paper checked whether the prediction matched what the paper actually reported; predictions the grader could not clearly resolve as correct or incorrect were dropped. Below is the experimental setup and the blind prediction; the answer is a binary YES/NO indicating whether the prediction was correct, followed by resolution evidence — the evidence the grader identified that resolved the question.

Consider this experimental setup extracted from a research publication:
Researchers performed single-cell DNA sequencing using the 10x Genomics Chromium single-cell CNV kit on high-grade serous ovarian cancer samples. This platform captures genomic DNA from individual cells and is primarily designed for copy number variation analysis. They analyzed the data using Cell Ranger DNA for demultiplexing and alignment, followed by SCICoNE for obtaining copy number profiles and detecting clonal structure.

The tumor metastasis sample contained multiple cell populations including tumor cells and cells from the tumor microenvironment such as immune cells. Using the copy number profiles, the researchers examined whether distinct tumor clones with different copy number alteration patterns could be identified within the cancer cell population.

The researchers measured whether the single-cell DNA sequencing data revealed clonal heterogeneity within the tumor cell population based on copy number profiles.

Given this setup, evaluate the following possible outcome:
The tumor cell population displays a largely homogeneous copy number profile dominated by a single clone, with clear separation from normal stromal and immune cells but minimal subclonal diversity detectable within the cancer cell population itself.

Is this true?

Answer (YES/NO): YES